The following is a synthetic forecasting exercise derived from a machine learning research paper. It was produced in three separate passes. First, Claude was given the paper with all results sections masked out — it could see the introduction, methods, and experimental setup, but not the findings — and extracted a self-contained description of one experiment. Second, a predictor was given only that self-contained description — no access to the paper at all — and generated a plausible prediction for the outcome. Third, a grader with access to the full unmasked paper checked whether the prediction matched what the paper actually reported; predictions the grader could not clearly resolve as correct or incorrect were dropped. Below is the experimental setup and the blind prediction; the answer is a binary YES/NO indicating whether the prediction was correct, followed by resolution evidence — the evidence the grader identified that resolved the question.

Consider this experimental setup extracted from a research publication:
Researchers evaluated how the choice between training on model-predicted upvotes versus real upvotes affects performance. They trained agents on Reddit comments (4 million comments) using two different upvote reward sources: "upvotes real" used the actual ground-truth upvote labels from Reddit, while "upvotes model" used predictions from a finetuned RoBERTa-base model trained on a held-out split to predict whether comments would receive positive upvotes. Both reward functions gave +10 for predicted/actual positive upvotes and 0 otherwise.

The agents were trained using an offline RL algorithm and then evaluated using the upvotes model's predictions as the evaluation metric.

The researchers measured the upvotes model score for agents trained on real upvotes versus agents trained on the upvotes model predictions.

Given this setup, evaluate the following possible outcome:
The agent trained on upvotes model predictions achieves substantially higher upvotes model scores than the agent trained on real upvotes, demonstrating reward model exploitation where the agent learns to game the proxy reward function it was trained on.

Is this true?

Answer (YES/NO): NO